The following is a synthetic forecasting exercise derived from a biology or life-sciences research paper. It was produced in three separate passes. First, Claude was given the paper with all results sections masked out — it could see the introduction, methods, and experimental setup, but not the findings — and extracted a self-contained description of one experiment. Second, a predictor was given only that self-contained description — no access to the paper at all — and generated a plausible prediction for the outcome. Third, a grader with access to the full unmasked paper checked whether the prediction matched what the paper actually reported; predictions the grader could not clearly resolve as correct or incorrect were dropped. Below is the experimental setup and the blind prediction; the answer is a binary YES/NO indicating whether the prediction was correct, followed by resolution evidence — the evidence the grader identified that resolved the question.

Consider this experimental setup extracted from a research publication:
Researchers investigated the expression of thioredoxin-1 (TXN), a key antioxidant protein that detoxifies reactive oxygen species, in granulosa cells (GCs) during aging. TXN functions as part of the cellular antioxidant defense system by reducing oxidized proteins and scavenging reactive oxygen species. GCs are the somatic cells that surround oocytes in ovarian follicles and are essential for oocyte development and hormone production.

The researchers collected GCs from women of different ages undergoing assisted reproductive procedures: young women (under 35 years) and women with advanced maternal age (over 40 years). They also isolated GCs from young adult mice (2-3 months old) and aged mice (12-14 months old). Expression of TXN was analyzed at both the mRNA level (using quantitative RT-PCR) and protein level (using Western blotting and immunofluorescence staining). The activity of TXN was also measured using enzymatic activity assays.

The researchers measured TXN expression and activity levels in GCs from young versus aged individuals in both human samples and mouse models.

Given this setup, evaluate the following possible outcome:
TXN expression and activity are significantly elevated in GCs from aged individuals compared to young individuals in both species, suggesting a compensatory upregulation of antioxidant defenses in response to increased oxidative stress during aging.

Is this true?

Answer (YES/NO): NO